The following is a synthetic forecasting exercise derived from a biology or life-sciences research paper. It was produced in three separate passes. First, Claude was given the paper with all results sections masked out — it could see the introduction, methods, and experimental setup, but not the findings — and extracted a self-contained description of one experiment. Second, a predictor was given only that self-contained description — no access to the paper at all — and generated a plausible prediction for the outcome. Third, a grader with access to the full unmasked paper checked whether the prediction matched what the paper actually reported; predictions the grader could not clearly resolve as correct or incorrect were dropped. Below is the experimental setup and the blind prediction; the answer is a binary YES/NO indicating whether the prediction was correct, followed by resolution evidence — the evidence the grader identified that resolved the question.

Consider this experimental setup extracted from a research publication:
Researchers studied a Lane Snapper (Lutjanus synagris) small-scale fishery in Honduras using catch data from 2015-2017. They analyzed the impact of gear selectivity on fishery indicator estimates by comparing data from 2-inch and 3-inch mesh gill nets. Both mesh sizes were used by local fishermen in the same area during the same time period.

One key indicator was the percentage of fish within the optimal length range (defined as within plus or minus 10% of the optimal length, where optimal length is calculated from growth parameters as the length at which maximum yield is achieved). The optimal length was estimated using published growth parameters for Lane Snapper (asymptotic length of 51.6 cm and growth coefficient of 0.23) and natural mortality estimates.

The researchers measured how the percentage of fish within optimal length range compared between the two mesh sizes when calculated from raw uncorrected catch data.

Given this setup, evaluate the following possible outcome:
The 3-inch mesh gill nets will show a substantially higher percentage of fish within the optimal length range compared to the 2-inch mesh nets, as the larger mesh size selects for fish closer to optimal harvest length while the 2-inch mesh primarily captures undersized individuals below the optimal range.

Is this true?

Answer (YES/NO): YES